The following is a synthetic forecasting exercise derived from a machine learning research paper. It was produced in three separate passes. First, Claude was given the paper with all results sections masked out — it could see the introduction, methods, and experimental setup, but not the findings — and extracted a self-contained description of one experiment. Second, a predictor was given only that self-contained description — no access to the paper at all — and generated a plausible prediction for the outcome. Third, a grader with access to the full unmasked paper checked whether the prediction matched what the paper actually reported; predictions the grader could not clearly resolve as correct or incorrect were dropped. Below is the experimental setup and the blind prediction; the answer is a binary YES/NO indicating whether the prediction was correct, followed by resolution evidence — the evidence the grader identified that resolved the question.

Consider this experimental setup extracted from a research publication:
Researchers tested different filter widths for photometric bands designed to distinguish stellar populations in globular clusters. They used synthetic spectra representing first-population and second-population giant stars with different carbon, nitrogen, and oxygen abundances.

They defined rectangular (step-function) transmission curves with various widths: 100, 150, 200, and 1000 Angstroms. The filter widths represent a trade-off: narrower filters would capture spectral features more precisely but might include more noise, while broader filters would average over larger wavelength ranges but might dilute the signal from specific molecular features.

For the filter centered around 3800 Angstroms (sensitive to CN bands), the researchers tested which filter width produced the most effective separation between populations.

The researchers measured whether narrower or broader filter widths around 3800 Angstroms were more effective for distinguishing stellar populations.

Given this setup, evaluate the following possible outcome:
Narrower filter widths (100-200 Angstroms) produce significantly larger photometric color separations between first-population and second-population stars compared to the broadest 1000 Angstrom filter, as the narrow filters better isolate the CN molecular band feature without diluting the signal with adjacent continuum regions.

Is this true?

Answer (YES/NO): NO